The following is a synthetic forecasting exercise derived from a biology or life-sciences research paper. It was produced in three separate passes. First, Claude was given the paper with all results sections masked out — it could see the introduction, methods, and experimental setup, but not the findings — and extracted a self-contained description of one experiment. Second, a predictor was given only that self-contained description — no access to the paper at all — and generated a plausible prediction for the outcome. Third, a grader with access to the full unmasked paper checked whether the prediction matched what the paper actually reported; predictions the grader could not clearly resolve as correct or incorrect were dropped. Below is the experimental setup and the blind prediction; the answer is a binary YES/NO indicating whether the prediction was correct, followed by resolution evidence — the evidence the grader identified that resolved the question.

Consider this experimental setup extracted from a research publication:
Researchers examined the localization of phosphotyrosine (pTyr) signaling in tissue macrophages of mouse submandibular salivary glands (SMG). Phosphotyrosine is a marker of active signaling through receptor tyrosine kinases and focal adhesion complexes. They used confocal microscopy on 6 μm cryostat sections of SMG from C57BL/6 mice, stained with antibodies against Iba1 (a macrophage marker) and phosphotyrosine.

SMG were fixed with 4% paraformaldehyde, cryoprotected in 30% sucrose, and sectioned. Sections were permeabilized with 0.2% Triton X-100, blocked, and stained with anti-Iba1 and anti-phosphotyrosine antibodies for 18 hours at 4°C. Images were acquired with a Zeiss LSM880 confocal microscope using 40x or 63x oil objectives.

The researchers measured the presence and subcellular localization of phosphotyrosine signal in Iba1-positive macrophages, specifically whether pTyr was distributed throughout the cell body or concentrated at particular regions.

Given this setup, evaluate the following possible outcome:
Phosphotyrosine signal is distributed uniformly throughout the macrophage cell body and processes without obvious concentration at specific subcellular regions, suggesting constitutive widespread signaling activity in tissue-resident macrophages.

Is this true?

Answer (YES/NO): NO